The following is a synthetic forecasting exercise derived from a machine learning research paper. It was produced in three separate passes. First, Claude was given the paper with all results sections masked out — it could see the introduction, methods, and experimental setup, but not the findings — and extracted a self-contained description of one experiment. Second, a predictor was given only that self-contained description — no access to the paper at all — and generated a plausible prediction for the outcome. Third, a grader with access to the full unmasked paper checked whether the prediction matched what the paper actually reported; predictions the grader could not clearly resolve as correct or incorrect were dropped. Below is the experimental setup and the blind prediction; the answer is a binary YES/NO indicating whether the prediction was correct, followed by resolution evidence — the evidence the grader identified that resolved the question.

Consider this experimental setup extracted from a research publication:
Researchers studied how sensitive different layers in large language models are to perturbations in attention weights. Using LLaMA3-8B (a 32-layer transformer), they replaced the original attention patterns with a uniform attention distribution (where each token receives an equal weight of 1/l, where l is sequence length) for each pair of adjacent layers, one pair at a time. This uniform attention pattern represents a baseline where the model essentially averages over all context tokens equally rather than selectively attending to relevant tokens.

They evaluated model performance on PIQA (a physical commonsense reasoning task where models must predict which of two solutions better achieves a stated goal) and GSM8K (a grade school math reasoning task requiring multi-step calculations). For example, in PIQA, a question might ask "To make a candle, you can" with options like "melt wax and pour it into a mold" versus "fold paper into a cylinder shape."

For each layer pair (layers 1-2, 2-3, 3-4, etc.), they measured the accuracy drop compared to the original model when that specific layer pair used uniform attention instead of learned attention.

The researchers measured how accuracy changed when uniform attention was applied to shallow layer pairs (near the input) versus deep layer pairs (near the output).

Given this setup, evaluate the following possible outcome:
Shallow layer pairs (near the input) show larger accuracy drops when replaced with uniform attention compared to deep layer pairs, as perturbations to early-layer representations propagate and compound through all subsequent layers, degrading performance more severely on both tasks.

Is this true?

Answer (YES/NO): YES